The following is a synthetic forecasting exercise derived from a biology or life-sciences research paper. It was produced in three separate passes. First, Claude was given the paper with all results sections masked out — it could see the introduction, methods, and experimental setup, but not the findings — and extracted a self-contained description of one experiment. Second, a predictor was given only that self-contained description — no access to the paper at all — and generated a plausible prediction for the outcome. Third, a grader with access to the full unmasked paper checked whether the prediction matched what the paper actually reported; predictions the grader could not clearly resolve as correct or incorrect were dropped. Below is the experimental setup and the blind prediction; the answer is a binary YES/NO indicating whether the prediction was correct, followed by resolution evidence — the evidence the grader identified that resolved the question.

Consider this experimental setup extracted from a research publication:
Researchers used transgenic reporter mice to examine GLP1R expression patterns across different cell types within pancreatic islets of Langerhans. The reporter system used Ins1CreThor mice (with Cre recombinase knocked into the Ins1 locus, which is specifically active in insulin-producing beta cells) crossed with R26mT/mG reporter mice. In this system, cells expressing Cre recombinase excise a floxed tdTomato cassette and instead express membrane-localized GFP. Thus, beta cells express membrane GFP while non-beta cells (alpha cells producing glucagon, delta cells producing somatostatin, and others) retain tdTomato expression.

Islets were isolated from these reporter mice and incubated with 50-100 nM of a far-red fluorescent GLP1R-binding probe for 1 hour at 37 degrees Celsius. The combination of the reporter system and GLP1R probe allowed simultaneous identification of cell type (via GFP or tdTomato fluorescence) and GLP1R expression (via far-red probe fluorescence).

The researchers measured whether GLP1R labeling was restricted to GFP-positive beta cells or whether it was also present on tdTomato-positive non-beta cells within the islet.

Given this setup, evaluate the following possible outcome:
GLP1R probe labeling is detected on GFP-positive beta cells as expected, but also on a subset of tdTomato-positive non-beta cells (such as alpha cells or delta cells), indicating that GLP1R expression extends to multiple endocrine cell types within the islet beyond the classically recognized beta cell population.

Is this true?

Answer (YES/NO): YES